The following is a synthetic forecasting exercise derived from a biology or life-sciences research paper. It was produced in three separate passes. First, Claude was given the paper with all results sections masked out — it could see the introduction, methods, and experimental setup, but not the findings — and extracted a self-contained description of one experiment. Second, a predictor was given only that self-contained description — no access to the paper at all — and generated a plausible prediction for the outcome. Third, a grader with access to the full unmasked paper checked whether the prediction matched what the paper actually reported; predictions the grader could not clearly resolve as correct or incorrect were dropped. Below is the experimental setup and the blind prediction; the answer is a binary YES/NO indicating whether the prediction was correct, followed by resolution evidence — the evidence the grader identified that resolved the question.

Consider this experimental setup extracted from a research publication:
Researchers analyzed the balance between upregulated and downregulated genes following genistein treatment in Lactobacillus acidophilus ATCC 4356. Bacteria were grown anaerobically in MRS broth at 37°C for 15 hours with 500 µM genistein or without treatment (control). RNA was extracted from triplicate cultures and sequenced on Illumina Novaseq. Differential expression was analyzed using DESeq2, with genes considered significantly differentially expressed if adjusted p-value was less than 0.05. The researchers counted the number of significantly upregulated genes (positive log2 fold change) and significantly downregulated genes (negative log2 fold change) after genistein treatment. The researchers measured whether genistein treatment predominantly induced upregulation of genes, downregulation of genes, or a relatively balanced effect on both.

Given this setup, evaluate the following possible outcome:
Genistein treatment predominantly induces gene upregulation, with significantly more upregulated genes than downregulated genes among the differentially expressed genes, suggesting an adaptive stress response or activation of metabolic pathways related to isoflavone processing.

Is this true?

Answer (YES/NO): NO